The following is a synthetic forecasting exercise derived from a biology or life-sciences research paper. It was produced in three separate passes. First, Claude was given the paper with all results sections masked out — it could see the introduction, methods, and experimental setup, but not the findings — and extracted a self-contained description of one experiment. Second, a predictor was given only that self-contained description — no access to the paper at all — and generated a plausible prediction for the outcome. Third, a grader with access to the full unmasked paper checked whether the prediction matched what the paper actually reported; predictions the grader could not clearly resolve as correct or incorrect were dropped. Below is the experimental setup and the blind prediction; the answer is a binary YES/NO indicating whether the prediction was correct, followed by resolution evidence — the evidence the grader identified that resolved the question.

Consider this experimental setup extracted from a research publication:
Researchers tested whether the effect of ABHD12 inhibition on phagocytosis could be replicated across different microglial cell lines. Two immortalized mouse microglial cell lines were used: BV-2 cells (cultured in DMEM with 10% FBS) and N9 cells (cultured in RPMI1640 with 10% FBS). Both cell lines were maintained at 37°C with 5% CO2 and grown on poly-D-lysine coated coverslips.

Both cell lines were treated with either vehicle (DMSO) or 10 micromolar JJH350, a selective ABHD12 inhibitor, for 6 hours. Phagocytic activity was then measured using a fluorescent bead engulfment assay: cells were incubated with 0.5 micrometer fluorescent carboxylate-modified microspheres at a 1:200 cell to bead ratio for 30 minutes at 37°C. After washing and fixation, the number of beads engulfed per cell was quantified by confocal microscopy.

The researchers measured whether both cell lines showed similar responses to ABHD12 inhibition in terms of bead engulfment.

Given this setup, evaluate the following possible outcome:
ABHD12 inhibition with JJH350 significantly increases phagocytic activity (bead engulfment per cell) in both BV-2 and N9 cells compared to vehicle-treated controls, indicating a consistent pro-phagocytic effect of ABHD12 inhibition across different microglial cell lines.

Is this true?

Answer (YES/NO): YES